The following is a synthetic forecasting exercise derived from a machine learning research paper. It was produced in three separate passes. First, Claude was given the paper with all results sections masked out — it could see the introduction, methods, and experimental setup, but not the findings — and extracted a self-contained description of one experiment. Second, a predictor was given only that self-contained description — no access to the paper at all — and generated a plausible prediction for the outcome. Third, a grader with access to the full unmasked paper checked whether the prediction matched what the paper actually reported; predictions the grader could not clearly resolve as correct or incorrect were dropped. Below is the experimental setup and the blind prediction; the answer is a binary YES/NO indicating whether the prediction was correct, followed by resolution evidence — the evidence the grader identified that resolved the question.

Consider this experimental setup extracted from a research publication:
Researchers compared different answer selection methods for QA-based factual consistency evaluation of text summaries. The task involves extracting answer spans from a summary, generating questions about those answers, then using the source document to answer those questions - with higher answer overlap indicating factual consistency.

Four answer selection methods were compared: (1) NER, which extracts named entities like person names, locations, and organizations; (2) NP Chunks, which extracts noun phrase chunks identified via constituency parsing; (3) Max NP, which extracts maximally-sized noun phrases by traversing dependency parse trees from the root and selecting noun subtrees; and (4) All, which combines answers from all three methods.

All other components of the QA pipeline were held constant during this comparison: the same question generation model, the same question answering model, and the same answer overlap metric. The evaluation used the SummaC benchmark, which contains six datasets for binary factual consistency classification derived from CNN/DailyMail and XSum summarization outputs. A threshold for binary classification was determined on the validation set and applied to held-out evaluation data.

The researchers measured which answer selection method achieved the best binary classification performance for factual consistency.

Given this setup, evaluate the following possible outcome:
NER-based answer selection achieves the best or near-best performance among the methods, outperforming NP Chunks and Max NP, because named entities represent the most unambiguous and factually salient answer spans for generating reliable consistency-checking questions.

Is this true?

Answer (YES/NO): NO